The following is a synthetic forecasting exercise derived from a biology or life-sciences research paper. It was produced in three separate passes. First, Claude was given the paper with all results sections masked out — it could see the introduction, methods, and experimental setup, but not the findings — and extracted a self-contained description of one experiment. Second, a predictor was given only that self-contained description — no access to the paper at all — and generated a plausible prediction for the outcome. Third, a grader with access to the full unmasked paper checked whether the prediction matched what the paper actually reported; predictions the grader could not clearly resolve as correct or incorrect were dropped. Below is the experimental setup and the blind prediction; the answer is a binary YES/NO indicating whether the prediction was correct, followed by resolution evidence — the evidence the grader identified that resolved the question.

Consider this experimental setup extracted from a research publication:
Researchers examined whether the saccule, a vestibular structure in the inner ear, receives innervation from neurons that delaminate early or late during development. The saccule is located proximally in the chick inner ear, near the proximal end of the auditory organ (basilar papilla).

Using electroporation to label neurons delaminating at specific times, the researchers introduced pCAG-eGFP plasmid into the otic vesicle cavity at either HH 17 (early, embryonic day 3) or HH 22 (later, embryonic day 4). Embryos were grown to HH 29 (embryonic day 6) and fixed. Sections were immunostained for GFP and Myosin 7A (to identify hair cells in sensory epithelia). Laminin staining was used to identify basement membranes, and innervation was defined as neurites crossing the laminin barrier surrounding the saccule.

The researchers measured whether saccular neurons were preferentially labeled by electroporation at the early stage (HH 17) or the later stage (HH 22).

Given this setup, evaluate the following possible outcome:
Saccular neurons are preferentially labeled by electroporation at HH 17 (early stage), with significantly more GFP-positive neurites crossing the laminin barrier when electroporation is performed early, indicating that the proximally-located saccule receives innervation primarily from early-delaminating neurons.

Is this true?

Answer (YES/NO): YES